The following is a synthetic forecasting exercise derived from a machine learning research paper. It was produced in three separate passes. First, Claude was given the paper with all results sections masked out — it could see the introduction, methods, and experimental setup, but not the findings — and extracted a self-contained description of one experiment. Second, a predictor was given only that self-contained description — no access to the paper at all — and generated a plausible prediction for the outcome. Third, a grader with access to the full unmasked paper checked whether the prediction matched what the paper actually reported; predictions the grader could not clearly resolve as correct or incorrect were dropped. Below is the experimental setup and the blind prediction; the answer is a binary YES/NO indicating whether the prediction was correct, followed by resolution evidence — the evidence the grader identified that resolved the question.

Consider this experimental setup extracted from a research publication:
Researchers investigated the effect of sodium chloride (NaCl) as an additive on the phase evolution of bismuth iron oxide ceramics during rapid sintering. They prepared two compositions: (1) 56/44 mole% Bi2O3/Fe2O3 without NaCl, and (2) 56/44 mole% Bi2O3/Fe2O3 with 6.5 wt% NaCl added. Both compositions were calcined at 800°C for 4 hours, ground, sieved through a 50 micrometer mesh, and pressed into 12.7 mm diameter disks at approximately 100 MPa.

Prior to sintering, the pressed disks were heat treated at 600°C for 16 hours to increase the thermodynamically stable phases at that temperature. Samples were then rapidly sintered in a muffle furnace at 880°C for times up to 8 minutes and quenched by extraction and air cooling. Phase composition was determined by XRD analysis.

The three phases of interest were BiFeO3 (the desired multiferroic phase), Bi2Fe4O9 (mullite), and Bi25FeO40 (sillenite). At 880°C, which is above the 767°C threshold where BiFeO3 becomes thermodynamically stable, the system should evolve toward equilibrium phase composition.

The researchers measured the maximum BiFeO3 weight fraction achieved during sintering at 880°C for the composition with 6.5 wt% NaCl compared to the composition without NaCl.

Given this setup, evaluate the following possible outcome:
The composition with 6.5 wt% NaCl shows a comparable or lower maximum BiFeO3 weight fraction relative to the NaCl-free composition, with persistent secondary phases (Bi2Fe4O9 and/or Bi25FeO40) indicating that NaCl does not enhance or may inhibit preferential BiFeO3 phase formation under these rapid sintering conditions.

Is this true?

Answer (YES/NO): NO